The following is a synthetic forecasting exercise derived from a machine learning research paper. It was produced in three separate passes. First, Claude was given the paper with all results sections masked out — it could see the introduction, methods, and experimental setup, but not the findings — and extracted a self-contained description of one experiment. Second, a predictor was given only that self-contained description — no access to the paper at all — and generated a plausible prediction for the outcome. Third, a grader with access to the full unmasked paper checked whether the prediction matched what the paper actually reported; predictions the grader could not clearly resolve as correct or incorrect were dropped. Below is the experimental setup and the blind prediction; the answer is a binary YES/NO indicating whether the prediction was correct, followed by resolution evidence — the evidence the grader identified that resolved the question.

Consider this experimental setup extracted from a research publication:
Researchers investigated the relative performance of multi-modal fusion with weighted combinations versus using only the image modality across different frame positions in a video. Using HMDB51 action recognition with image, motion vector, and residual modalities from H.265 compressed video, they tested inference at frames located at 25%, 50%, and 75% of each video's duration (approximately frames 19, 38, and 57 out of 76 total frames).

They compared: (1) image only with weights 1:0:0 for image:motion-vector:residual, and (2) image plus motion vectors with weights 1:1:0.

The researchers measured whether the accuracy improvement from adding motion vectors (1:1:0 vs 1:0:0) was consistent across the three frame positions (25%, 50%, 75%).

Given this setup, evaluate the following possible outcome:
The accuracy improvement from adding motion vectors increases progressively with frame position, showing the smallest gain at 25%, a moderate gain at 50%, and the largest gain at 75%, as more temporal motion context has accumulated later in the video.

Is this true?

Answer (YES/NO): NO